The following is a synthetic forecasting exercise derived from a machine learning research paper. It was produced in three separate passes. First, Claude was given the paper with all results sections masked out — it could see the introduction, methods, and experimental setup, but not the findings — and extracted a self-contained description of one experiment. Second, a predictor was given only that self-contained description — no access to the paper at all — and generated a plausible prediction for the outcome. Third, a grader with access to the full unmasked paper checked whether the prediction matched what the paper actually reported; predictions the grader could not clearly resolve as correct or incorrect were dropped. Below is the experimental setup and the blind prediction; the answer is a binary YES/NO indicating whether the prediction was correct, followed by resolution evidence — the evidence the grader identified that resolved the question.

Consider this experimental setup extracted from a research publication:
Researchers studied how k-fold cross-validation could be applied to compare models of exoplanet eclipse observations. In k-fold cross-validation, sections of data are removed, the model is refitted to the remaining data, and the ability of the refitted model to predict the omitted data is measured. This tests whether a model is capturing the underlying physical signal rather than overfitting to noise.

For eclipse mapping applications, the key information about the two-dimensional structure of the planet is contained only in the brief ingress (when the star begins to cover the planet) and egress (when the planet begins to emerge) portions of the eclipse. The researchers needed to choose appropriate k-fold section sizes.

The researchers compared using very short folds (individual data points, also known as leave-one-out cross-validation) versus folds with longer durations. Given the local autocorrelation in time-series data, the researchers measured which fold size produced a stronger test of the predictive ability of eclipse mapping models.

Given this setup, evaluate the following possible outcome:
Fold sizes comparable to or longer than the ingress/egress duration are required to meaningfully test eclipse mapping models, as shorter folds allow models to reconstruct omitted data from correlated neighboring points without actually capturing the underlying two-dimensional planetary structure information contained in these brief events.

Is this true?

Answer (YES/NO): NO